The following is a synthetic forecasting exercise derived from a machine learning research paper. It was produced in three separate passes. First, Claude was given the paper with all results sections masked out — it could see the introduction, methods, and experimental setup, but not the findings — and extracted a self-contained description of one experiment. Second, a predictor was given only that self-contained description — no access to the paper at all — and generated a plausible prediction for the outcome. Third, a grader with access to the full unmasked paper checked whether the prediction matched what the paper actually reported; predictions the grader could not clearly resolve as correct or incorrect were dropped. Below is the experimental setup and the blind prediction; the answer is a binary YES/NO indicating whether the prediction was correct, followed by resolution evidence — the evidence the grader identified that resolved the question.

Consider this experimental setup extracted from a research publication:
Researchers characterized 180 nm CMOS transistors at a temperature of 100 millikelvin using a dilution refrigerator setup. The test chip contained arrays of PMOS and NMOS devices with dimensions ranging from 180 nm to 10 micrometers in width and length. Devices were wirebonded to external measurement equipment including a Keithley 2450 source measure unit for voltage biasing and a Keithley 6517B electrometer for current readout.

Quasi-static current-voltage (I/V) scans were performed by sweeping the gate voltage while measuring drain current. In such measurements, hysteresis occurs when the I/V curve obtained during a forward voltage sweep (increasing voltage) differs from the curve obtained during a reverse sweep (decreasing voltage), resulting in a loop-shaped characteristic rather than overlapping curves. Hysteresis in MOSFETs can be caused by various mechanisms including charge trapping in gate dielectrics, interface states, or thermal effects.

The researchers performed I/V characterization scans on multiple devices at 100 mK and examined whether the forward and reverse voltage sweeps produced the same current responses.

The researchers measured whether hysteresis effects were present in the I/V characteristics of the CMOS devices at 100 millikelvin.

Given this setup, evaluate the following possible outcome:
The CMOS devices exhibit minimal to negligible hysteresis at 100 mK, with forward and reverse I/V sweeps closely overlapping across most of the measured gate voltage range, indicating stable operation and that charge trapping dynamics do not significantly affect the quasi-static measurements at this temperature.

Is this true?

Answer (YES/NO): NO